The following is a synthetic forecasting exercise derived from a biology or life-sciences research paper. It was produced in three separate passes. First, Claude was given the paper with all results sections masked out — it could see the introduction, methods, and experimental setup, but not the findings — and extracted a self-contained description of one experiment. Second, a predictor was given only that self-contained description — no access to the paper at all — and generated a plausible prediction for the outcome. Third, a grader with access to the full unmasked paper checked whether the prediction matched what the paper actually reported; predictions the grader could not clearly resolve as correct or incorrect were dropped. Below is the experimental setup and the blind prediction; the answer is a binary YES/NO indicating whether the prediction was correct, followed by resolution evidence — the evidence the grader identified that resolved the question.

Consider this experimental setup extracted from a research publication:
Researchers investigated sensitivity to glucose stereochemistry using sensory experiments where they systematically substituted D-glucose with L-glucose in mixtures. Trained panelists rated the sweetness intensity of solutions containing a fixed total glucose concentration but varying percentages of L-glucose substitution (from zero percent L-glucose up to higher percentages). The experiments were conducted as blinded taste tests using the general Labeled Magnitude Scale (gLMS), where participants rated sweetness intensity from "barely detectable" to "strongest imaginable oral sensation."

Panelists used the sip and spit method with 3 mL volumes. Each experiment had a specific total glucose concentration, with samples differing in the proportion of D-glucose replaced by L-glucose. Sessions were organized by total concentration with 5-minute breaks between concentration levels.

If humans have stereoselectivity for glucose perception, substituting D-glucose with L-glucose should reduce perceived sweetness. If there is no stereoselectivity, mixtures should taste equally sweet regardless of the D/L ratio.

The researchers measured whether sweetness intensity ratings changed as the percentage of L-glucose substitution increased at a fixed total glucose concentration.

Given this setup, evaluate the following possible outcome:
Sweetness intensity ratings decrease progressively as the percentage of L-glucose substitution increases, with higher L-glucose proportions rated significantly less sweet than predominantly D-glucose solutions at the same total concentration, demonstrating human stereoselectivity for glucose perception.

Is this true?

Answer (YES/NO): NO